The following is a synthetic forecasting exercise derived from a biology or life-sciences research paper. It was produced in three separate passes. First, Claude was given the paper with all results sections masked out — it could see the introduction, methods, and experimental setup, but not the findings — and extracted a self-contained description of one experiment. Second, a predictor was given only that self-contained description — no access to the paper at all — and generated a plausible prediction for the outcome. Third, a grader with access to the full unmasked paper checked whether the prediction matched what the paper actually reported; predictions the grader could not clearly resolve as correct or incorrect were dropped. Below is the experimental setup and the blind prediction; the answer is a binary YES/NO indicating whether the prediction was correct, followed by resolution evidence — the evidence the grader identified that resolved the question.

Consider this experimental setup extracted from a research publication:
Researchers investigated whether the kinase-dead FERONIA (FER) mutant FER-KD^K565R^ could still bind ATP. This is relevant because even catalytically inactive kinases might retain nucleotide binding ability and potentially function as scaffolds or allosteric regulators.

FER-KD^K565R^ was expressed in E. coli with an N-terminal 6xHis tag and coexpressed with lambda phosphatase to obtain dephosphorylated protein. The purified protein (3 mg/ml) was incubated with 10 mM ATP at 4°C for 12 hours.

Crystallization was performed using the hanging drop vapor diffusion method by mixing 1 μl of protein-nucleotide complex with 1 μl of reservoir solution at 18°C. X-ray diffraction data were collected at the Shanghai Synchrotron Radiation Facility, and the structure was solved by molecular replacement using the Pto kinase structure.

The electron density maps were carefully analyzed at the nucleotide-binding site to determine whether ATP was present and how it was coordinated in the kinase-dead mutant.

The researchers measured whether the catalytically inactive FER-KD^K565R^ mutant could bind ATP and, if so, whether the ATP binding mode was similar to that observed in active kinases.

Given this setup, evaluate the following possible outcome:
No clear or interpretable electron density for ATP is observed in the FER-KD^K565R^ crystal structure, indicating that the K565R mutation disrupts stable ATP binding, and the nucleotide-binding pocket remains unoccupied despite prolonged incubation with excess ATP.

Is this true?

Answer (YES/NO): NO